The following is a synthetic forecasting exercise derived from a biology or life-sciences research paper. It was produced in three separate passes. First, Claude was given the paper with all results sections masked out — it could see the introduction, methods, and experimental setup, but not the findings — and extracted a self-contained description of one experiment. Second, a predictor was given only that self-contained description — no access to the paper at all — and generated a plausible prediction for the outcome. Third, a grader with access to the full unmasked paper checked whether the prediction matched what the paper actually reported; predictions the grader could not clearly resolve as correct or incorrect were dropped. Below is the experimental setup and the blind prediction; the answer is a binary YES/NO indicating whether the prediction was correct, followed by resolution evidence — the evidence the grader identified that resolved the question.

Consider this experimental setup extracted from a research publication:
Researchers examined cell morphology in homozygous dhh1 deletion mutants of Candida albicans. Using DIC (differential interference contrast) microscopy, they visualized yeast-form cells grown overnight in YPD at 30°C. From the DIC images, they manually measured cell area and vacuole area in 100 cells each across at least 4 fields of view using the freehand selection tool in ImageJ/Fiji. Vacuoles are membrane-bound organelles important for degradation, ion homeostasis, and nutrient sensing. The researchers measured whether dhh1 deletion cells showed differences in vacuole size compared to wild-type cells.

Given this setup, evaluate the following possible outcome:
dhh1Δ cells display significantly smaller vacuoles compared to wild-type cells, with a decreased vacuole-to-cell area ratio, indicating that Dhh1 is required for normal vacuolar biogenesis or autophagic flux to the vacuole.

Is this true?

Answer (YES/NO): NO